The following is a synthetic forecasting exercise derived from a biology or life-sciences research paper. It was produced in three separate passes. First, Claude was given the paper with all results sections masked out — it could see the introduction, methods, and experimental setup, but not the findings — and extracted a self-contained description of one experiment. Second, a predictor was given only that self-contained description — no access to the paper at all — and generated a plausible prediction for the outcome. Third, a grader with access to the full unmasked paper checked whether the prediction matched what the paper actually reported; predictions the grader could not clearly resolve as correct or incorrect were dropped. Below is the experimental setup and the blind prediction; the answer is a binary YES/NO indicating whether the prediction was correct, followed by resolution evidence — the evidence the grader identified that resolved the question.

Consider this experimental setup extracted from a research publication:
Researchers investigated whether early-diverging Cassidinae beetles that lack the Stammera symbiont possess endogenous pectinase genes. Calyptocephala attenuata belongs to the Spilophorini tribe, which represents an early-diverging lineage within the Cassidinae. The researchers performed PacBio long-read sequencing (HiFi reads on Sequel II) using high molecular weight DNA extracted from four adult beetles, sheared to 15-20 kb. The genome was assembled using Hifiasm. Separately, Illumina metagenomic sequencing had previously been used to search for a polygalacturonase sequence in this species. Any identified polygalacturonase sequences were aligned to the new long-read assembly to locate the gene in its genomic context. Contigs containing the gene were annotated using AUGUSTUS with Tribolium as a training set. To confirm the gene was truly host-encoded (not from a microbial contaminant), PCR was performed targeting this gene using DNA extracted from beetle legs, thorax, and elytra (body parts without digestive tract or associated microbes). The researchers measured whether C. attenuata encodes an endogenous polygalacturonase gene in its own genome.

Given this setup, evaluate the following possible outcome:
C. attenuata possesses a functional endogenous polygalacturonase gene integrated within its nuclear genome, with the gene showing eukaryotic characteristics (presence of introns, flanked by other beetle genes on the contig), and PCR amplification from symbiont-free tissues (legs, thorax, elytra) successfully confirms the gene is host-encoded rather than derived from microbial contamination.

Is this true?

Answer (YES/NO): YES